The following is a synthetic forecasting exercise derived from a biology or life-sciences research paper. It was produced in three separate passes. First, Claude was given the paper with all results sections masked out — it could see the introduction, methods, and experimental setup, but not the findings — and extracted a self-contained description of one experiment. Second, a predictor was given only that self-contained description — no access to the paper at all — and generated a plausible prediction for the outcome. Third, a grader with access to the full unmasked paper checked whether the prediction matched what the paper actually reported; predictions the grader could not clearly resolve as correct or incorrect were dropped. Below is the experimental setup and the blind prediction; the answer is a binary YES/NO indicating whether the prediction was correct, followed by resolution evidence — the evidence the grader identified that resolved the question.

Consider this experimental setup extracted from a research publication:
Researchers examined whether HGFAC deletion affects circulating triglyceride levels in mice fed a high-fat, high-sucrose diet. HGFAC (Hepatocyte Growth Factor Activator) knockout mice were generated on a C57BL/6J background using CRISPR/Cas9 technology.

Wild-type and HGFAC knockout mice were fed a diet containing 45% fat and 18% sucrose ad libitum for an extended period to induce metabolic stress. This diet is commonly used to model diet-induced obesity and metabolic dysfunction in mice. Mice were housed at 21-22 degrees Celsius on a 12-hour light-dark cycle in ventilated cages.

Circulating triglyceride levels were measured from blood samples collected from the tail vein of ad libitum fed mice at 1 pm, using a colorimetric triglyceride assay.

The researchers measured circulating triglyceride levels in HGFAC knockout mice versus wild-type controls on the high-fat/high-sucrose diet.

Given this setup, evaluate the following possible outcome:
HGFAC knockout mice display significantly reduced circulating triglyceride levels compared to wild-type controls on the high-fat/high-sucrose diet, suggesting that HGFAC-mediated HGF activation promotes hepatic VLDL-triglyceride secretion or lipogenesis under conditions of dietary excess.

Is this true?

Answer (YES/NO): NO